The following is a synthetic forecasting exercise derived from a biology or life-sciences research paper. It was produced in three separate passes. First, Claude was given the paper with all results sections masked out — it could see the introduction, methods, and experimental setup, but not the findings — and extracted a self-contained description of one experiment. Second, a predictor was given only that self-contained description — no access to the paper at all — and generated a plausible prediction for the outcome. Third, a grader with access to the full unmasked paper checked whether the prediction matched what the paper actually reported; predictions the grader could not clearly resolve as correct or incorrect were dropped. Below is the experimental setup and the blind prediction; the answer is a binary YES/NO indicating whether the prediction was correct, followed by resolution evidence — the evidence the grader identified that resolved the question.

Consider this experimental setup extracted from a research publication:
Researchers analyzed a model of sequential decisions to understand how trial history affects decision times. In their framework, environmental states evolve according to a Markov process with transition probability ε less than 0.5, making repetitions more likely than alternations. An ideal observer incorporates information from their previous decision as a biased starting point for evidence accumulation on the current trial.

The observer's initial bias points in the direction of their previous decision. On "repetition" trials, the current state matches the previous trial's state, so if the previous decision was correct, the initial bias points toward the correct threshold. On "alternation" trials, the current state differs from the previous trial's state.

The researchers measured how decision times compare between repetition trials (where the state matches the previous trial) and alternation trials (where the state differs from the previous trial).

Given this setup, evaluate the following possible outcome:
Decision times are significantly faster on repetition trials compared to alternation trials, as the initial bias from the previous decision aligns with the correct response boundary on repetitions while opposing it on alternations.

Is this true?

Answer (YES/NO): YES